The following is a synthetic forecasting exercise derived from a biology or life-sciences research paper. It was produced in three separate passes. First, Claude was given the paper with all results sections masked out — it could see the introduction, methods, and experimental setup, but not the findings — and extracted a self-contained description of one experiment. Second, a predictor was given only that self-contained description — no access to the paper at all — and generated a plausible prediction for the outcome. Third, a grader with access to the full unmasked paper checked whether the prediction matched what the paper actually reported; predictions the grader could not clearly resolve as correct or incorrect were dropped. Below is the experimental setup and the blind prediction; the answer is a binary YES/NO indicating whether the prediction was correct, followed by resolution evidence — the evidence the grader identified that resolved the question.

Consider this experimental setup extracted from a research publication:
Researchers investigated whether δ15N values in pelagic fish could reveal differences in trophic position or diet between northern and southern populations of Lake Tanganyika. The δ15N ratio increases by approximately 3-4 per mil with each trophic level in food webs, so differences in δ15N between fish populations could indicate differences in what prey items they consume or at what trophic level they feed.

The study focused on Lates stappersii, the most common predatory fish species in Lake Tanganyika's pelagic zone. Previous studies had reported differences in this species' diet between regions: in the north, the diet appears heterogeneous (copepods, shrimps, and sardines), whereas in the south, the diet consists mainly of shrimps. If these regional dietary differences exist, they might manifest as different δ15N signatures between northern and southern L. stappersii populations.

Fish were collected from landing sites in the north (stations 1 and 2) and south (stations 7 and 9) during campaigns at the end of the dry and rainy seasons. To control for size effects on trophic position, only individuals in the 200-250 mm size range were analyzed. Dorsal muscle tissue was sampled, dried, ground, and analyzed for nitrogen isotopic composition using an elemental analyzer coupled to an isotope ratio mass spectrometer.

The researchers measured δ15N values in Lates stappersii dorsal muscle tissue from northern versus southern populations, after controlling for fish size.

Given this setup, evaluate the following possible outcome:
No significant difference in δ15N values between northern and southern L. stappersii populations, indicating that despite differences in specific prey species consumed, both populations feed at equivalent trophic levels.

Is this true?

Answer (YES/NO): YES